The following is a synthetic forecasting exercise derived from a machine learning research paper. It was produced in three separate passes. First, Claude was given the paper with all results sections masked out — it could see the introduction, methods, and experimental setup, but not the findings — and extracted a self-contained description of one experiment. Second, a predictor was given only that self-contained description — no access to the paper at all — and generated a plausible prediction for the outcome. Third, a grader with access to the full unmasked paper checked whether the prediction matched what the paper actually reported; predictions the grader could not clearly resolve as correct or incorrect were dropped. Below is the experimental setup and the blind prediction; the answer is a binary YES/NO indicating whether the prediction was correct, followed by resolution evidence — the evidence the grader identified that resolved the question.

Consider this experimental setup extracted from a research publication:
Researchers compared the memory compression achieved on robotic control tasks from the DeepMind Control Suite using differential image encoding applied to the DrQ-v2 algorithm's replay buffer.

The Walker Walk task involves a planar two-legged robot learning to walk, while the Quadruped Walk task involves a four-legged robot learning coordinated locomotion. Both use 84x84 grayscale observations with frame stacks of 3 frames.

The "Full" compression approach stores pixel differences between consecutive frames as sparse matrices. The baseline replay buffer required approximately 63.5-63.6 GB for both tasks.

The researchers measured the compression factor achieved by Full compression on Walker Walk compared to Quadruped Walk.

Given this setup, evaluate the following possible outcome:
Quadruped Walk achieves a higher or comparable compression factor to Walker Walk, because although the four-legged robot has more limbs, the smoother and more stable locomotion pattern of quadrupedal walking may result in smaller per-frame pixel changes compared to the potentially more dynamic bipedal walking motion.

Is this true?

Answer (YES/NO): NO